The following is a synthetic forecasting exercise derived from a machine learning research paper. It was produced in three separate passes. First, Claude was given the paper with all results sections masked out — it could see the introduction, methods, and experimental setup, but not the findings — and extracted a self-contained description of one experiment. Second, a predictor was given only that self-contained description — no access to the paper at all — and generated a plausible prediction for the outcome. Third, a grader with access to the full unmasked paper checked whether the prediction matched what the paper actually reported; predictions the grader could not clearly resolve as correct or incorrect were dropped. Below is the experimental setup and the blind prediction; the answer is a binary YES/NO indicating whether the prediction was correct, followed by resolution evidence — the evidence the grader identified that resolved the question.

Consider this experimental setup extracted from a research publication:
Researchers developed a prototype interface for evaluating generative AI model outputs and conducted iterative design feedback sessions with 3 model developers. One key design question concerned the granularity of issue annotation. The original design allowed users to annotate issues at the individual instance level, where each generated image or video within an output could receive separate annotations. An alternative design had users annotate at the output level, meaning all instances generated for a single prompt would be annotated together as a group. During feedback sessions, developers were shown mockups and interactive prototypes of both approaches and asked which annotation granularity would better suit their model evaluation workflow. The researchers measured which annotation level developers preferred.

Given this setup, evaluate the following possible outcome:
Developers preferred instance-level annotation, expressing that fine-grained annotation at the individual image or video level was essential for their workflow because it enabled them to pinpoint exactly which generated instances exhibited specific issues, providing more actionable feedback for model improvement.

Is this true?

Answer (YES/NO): NO